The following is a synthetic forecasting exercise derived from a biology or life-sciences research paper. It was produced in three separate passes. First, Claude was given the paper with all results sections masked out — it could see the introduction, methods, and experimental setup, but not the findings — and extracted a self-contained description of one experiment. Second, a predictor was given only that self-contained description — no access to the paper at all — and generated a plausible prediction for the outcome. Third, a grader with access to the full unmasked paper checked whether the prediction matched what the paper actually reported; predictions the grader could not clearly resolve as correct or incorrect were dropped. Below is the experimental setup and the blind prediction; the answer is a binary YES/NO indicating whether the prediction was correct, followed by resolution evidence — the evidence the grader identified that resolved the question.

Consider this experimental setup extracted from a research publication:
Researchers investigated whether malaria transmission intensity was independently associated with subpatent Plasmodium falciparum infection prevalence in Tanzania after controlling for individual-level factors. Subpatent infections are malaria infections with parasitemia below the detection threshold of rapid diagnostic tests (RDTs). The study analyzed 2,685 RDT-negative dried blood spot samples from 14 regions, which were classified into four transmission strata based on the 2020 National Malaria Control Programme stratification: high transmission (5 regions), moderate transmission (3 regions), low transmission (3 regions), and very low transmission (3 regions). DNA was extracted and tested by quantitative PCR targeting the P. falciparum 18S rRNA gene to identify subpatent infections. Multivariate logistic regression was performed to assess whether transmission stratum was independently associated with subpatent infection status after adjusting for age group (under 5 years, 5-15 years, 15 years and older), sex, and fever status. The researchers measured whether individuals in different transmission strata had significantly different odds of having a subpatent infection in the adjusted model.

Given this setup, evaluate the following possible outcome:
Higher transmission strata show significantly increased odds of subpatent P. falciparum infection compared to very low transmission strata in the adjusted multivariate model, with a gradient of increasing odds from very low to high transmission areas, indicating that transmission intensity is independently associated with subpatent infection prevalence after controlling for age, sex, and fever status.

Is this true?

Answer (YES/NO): NO